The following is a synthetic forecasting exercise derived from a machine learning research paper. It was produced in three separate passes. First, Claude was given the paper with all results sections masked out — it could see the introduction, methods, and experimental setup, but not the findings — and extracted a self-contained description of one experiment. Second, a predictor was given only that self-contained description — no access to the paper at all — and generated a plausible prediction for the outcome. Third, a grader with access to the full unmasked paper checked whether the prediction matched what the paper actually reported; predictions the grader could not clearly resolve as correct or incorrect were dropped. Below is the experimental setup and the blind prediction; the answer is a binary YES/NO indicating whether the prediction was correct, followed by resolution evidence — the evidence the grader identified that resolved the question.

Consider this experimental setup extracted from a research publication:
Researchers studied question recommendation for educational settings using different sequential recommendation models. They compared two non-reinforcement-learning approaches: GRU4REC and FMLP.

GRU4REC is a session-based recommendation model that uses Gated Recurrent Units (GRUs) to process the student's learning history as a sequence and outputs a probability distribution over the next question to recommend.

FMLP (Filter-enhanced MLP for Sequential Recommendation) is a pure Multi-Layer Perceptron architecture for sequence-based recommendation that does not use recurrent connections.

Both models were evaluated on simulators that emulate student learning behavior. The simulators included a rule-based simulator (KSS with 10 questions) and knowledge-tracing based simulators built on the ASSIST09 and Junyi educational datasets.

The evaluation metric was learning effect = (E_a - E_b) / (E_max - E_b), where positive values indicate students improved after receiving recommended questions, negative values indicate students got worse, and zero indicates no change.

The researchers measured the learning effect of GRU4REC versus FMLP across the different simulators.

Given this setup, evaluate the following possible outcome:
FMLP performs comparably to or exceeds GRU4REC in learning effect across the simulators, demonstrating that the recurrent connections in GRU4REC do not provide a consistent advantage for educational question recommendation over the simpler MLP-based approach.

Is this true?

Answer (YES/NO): NO